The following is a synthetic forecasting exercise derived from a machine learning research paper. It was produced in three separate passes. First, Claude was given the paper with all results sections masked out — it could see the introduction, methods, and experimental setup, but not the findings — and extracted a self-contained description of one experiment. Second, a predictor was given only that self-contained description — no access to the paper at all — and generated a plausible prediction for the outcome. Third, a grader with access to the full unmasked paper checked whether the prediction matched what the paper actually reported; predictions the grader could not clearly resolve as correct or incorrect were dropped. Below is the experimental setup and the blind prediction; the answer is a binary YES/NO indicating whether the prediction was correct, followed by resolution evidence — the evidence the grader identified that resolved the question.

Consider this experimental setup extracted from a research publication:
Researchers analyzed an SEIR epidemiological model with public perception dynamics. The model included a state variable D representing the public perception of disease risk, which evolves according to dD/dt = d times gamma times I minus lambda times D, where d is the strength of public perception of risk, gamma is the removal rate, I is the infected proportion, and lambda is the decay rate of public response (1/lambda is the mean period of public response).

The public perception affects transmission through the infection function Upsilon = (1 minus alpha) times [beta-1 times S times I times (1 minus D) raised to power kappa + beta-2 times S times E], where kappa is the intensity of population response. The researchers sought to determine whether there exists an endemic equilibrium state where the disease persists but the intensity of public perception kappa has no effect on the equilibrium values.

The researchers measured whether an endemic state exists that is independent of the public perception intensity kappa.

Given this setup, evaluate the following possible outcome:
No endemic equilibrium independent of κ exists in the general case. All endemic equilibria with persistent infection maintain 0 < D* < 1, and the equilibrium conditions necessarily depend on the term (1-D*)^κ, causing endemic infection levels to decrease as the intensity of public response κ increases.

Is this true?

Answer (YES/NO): NO